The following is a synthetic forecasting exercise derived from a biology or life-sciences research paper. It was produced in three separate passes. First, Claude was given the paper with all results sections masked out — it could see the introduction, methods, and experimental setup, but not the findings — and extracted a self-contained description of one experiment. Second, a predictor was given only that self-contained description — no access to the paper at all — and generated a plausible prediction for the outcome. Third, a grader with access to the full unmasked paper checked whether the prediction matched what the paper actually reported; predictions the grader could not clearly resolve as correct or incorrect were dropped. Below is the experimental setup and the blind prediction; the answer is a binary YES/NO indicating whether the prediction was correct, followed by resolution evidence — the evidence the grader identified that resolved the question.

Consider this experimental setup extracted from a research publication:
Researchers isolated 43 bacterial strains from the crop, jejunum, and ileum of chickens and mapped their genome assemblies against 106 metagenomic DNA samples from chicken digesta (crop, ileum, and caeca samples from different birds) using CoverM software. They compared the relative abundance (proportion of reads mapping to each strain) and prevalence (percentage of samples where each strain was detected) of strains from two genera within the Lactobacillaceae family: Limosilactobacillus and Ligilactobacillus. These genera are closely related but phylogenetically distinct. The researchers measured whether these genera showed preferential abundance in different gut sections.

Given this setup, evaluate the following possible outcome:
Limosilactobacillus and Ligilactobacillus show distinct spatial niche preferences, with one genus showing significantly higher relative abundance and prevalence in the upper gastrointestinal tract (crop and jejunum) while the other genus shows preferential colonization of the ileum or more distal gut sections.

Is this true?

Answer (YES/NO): YES